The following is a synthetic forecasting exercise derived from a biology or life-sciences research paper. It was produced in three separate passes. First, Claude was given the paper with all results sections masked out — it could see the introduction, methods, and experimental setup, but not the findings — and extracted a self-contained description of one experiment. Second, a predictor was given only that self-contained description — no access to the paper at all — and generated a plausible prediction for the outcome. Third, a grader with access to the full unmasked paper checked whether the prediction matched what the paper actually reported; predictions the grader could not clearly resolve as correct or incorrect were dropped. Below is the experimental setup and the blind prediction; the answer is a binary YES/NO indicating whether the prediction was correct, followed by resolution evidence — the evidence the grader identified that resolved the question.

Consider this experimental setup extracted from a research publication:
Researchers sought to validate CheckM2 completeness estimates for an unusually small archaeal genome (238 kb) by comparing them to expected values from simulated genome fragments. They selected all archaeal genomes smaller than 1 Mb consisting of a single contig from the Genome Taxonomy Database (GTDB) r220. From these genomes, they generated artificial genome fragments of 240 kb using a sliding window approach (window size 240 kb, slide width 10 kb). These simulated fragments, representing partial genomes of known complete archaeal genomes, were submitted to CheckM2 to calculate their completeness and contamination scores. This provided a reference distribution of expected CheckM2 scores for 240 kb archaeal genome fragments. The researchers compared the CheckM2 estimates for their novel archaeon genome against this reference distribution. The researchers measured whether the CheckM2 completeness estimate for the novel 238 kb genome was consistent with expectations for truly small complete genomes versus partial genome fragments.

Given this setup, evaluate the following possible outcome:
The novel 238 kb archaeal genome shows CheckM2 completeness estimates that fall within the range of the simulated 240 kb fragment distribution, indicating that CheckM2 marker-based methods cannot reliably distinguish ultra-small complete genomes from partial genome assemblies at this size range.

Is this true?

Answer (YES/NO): NO